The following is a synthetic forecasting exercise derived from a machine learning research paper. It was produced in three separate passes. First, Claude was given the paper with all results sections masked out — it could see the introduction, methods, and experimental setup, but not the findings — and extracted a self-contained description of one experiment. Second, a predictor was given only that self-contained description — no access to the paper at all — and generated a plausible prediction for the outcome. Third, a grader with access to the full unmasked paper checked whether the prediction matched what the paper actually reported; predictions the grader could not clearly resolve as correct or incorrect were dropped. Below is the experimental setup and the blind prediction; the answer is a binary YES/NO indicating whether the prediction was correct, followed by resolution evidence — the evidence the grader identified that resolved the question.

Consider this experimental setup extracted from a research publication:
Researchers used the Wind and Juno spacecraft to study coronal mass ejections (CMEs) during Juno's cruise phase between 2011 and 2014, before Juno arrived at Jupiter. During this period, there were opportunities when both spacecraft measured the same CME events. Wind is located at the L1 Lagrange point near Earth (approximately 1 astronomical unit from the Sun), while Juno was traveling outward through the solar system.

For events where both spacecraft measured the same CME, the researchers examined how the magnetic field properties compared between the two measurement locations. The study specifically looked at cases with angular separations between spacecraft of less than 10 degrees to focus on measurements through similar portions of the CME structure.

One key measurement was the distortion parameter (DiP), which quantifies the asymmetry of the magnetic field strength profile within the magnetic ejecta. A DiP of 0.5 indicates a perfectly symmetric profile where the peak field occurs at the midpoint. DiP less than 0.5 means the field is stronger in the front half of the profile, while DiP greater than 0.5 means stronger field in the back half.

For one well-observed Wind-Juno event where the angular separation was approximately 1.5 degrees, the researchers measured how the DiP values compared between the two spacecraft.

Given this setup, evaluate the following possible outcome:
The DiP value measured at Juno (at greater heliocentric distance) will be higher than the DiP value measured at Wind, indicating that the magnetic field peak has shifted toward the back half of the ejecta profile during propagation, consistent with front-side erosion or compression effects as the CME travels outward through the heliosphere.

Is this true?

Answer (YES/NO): NO